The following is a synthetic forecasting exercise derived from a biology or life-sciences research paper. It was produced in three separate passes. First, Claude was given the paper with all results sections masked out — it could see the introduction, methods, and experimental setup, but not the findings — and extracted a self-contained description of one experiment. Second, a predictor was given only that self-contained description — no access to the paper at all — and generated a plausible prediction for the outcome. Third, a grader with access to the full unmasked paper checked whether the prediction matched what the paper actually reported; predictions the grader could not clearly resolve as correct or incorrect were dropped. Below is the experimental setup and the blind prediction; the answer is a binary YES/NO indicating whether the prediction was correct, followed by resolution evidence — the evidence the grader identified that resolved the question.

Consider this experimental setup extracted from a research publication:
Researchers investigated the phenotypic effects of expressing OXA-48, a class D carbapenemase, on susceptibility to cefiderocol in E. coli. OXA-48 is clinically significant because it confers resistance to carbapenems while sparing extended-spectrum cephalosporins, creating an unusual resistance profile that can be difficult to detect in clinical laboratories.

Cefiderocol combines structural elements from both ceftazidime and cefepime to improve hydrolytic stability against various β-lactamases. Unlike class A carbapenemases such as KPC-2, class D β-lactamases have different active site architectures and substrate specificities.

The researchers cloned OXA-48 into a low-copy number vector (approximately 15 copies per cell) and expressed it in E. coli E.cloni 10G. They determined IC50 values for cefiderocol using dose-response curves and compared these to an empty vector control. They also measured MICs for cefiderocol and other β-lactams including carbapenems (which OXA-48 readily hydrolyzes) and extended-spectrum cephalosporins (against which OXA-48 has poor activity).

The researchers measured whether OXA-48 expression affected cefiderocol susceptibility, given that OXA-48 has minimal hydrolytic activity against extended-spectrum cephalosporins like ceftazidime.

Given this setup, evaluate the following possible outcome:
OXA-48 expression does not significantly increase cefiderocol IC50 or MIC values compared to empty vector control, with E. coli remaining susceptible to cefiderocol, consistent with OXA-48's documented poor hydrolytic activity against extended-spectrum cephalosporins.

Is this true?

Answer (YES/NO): YES